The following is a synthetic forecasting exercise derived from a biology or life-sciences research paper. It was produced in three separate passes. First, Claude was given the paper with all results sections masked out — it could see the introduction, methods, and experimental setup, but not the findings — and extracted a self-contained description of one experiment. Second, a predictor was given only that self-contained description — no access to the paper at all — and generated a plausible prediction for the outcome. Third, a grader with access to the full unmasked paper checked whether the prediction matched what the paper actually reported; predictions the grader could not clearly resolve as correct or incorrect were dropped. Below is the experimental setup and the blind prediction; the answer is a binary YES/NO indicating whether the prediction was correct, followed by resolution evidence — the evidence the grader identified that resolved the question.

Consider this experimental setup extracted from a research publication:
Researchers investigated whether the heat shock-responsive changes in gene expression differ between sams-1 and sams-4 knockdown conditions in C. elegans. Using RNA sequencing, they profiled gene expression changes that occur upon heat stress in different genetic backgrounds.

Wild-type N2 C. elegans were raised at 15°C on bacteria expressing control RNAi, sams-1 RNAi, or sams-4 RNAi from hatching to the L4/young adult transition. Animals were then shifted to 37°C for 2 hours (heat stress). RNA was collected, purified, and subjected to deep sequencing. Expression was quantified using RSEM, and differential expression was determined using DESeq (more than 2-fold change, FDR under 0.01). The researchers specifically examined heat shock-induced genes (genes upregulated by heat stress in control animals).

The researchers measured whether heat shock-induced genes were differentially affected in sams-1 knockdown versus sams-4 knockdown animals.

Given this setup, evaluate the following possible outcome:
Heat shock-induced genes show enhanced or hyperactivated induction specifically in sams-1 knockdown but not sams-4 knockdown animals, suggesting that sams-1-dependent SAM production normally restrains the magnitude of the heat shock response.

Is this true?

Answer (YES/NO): NO